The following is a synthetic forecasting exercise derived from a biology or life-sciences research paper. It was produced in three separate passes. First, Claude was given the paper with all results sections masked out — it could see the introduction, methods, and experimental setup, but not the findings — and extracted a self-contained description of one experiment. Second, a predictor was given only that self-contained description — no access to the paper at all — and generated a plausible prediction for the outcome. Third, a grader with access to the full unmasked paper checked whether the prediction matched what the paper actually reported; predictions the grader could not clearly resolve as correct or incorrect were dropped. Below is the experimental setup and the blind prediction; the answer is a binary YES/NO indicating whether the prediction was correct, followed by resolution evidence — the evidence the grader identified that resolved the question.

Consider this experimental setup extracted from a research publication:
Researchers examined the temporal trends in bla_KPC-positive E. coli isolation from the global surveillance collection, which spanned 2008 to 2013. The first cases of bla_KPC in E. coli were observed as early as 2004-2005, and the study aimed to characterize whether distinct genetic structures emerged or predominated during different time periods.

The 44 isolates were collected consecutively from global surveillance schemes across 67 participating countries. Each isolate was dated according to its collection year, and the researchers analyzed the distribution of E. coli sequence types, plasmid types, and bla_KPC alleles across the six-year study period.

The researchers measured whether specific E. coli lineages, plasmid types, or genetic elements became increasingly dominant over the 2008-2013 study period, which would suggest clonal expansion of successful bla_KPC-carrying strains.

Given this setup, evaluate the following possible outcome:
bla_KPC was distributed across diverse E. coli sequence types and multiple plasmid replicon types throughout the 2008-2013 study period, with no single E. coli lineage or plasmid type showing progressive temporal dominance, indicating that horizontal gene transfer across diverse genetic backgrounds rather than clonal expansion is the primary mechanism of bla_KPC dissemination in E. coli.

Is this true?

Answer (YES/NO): NO